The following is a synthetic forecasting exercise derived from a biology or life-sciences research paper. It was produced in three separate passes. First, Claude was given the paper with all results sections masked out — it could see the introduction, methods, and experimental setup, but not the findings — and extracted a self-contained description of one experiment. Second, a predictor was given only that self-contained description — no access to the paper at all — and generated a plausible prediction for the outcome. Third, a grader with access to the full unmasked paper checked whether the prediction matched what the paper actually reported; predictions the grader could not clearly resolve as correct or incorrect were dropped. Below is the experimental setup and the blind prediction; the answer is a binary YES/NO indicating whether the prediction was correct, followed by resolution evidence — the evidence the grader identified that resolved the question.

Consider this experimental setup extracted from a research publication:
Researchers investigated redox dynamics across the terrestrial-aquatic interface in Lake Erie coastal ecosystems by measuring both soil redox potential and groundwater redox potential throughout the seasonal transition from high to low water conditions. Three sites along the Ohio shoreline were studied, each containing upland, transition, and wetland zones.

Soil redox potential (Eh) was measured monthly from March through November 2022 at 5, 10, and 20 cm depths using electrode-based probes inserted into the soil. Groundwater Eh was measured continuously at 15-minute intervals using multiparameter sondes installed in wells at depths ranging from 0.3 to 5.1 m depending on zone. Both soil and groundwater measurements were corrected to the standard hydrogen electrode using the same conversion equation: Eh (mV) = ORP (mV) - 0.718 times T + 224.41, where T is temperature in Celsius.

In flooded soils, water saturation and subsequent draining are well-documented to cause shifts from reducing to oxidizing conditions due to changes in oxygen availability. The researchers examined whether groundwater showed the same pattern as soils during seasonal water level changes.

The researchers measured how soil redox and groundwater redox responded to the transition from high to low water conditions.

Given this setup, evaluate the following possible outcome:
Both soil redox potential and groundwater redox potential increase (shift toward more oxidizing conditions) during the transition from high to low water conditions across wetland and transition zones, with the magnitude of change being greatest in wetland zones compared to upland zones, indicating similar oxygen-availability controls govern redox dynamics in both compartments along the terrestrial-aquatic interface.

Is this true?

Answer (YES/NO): NO